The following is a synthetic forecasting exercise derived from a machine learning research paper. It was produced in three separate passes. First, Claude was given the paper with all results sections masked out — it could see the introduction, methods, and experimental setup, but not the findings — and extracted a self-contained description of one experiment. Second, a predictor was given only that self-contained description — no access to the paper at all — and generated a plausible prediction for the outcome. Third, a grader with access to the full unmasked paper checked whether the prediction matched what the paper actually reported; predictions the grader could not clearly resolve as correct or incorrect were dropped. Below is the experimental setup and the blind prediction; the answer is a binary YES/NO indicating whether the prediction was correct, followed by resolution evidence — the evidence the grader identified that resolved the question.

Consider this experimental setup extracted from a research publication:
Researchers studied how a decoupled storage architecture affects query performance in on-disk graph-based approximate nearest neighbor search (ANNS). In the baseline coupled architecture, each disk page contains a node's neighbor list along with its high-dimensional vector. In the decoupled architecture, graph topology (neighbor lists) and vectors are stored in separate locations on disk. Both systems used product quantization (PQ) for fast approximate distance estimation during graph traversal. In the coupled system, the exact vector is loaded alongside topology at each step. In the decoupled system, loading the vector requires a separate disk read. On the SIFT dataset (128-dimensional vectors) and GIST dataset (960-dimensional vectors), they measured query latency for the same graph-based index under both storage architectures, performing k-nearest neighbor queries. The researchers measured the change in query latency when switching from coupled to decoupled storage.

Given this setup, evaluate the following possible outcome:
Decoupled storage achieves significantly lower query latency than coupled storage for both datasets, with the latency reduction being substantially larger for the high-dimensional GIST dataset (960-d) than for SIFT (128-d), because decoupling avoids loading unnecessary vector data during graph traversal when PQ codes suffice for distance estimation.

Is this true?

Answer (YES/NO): NO